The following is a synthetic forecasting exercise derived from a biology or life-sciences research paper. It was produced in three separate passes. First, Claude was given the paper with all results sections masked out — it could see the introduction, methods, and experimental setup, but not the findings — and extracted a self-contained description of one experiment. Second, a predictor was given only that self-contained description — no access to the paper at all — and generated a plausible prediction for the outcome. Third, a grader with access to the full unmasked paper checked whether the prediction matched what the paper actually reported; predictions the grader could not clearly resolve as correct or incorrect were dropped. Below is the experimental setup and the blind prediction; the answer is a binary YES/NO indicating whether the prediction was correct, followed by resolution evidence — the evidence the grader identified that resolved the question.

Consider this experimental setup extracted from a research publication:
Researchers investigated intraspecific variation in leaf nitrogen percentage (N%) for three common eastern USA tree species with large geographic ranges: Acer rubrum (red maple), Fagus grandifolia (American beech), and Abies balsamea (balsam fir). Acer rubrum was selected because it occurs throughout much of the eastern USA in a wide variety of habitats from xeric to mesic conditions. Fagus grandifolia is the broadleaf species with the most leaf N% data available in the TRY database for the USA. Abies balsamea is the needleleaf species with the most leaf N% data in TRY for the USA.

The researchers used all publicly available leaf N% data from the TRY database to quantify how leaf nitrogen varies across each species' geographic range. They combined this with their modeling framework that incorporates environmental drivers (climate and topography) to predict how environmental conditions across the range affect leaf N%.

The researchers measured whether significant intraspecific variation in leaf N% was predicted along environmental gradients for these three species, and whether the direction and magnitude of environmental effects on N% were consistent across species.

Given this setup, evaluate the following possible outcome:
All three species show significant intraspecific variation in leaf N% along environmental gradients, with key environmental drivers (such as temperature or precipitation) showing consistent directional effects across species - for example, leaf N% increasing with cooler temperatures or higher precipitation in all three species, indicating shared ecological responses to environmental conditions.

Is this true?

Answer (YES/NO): NO